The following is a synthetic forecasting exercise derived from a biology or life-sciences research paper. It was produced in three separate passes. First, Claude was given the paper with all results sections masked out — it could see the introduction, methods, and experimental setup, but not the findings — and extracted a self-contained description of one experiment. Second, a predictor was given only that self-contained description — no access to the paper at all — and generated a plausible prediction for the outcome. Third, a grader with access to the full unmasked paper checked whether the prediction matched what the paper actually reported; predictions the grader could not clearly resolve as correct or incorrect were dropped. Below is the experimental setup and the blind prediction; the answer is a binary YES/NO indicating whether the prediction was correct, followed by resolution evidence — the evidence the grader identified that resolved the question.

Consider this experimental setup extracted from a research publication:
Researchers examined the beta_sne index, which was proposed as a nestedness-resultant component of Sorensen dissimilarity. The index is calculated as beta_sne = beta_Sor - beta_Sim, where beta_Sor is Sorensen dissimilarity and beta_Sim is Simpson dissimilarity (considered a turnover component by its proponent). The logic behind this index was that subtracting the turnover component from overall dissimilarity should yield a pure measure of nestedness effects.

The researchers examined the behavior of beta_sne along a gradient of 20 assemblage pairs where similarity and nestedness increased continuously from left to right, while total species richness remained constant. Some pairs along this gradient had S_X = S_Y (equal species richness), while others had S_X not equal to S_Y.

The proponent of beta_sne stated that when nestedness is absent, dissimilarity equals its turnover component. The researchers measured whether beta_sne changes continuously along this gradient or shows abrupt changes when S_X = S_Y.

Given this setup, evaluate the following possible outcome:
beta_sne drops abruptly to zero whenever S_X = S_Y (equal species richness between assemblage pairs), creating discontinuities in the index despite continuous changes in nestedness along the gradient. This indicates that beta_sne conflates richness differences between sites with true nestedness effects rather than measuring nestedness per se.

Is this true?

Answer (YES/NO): YES